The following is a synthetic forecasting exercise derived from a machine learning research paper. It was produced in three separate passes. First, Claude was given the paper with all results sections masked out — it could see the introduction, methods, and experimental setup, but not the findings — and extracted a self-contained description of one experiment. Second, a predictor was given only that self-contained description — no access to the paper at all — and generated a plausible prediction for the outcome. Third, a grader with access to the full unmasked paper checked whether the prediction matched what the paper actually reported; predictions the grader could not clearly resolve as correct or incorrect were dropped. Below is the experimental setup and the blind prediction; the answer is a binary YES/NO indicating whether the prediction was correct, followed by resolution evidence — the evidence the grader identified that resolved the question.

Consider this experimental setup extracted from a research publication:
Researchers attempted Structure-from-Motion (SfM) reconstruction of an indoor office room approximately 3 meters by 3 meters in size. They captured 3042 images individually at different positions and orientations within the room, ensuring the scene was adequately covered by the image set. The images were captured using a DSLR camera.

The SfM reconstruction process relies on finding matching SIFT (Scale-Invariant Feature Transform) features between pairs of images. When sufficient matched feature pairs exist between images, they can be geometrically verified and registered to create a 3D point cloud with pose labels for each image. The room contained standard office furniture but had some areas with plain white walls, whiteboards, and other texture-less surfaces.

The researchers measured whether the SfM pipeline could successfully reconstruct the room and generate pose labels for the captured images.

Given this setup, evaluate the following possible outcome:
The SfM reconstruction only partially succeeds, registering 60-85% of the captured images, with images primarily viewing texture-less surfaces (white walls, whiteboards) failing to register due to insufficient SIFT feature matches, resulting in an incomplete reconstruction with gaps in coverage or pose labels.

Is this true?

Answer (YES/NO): NO